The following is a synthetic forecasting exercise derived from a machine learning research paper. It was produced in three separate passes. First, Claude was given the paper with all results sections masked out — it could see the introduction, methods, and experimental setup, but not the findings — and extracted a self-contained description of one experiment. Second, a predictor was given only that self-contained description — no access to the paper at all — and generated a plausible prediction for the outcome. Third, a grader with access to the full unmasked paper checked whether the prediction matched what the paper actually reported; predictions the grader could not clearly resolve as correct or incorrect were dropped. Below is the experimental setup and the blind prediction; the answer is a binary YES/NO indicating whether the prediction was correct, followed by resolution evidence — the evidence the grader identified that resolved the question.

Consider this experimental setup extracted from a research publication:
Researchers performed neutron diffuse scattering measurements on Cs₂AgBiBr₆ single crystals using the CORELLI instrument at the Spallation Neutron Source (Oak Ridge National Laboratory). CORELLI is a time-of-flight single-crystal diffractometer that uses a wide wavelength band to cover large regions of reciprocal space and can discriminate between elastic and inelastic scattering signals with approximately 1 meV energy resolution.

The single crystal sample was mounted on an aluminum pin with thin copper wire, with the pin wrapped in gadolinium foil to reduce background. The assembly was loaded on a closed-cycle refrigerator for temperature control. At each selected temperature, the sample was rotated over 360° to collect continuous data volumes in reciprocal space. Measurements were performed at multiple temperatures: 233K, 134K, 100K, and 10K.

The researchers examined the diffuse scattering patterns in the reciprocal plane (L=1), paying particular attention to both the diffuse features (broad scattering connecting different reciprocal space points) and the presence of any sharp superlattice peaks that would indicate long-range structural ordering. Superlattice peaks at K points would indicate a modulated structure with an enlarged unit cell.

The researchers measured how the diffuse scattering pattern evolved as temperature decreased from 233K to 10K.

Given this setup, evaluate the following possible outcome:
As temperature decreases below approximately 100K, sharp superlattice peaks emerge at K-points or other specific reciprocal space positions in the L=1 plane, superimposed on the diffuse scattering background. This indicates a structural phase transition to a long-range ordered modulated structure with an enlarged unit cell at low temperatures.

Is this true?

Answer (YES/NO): NO